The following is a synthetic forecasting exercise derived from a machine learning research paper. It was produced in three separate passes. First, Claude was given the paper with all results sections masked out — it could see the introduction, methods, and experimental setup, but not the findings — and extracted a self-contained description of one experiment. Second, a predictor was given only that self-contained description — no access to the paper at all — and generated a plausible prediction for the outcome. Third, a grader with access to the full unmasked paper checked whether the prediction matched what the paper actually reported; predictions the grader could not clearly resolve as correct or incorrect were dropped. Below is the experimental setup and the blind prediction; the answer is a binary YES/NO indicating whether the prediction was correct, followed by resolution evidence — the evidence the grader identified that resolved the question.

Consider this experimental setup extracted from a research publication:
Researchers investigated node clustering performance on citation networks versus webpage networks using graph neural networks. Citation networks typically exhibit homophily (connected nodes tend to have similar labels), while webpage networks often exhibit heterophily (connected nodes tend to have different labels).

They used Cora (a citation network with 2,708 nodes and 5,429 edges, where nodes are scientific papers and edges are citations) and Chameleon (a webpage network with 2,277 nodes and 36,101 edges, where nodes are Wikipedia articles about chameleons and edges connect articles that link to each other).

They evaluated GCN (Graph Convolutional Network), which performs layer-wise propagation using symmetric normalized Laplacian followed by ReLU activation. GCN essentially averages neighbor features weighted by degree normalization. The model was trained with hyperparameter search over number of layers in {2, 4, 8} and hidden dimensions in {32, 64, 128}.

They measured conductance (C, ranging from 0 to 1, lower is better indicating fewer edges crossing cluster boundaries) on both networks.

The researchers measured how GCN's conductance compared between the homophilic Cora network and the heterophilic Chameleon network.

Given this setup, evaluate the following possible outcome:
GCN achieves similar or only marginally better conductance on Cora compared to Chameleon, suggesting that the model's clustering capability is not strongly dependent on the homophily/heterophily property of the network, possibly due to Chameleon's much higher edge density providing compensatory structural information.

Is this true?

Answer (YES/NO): NO